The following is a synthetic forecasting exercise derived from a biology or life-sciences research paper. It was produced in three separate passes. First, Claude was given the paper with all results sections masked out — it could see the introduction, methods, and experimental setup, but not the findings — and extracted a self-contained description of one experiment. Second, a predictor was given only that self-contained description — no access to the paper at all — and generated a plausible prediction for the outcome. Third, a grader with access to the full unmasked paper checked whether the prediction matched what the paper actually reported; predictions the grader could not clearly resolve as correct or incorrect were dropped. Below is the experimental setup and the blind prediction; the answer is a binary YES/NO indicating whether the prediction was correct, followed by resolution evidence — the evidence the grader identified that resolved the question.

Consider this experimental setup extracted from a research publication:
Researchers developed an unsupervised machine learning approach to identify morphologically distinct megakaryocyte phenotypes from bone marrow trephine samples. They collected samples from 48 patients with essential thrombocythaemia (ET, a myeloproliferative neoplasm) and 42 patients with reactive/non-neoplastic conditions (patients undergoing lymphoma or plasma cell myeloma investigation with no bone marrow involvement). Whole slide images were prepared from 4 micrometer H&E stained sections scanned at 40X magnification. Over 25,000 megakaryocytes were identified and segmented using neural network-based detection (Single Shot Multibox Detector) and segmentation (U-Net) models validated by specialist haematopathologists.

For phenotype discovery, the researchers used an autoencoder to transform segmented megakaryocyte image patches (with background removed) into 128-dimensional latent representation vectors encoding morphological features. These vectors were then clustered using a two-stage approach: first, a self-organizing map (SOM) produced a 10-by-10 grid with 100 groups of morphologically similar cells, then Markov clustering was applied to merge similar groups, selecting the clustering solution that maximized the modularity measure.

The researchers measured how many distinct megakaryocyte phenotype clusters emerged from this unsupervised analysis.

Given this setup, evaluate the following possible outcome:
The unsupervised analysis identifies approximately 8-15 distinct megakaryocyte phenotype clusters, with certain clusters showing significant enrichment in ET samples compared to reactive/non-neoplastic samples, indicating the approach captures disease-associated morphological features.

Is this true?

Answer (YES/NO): YES